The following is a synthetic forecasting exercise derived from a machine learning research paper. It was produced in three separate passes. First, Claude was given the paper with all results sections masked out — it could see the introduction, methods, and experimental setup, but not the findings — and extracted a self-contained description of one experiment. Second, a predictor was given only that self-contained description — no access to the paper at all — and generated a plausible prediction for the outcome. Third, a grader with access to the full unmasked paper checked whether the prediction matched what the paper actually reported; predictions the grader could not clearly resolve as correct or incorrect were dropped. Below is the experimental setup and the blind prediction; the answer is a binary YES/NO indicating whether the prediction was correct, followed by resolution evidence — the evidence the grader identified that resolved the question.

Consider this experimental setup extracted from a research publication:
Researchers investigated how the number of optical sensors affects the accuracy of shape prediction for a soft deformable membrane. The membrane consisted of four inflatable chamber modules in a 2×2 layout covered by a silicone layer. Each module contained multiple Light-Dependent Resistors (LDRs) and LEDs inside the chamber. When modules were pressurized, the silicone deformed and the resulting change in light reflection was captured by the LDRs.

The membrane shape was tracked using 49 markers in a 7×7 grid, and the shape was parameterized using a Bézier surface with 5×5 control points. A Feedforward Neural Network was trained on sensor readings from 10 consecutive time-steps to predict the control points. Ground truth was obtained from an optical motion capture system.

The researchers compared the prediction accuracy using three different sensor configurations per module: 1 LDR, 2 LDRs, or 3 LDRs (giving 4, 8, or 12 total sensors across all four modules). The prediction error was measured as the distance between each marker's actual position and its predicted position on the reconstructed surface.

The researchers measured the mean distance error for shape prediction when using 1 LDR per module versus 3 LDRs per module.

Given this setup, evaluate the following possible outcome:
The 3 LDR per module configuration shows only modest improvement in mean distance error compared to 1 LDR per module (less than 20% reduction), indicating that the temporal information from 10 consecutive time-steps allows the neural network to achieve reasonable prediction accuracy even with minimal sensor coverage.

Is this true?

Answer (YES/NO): NO